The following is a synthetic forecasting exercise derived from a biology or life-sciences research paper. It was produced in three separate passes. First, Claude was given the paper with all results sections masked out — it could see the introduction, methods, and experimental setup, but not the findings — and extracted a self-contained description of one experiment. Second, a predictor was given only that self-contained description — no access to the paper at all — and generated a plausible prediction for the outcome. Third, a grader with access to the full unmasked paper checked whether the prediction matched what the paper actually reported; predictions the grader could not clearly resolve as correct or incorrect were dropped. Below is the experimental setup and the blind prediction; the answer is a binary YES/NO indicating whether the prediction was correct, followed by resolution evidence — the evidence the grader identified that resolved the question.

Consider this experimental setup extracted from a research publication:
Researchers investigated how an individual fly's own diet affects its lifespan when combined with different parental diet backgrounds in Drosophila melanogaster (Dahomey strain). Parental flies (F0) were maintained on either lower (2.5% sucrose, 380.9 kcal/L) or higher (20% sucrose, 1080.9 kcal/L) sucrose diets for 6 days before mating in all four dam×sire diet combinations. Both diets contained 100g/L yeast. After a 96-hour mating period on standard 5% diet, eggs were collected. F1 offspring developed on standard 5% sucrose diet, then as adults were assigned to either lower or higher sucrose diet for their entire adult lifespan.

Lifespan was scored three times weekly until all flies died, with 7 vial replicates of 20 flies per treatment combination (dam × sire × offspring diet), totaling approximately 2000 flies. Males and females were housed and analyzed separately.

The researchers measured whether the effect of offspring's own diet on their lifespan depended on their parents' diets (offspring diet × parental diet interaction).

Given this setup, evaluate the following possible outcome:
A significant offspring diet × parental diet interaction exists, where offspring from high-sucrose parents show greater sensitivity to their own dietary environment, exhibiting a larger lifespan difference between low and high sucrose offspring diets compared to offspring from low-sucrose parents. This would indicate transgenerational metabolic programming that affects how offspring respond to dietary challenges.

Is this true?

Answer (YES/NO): NO